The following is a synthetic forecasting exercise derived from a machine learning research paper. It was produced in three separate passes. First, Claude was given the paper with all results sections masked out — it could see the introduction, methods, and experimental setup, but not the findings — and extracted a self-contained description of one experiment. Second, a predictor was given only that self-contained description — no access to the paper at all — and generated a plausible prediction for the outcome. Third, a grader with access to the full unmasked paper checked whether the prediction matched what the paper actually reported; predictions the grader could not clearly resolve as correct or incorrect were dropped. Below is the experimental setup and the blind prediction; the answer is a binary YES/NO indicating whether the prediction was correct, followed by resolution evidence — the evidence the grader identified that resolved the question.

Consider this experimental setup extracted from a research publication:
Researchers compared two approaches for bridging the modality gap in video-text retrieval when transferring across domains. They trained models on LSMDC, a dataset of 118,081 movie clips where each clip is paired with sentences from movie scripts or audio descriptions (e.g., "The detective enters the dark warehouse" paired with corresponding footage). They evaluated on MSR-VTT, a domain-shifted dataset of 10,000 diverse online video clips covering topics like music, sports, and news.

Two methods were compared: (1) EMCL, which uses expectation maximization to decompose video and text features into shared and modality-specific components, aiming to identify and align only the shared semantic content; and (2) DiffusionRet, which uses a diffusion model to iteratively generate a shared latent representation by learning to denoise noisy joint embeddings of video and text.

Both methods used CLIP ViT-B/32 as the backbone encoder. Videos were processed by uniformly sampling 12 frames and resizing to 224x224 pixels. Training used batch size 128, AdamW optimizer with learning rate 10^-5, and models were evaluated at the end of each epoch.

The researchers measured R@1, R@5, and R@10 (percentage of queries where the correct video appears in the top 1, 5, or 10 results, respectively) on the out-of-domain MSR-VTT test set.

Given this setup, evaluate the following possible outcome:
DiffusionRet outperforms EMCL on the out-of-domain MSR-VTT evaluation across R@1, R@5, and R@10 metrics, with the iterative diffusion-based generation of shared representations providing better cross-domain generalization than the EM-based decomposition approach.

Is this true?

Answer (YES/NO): YES